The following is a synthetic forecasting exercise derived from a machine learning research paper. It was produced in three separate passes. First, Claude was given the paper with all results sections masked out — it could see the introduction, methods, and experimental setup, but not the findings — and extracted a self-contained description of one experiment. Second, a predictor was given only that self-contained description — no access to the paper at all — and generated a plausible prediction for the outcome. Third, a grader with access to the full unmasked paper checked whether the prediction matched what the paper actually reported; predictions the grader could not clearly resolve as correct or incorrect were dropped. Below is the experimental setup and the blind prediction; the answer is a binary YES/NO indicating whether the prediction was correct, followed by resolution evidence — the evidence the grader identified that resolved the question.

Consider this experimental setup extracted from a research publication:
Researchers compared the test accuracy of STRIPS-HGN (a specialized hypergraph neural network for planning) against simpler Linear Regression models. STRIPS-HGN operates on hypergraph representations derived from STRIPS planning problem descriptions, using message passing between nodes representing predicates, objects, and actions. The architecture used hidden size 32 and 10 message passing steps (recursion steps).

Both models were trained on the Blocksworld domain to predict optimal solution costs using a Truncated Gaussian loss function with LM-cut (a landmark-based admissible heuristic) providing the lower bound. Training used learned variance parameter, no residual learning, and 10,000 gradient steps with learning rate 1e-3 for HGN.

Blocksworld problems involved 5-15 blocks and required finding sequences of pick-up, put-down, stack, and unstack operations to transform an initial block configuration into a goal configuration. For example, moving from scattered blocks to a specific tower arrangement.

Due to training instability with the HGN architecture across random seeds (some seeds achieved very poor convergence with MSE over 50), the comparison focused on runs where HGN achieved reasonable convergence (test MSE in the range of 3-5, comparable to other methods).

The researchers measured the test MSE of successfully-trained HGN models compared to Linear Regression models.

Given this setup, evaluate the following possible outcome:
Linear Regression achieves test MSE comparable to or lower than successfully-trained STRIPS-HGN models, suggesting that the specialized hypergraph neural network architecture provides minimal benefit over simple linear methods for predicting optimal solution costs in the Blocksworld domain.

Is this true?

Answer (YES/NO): YES